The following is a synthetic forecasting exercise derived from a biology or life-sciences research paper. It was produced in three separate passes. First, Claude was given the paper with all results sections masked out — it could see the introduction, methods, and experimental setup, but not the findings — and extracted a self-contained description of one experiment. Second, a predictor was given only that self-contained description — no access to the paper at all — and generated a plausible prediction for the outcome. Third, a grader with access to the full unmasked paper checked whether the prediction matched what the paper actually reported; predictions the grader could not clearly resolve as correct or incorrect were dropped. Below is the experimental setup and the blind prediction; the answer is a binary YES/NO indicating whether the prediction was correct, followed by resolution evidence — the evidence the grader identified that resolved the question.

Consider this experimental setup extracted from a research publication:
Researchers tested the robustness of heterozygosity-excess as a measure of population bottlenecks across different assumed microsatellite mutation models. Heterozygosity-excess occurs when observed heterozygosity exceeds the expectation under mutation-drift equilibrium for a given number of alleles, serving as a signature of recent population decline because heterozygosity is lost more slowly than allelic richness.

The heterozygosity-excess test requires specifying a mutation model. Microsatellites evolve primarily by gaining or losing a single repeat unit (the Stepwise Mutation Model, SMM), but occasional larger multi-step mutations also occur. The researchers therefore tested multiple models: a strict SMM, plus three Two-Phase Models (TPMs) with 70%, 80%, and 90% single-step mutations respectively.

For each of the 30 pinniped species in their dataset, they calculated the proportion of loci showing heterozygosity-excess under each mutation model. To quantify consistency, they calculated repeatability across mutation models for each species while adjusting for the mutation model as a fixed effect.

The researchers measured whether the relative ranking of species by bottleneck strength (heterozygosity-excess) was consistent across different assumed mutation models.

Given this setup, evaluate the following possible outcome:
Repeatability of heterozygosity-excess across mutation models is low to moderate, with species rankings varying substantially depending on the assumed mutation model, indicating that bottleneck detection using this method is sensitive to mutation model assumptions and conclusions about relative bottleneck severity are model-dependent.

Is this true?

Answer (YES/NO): NO